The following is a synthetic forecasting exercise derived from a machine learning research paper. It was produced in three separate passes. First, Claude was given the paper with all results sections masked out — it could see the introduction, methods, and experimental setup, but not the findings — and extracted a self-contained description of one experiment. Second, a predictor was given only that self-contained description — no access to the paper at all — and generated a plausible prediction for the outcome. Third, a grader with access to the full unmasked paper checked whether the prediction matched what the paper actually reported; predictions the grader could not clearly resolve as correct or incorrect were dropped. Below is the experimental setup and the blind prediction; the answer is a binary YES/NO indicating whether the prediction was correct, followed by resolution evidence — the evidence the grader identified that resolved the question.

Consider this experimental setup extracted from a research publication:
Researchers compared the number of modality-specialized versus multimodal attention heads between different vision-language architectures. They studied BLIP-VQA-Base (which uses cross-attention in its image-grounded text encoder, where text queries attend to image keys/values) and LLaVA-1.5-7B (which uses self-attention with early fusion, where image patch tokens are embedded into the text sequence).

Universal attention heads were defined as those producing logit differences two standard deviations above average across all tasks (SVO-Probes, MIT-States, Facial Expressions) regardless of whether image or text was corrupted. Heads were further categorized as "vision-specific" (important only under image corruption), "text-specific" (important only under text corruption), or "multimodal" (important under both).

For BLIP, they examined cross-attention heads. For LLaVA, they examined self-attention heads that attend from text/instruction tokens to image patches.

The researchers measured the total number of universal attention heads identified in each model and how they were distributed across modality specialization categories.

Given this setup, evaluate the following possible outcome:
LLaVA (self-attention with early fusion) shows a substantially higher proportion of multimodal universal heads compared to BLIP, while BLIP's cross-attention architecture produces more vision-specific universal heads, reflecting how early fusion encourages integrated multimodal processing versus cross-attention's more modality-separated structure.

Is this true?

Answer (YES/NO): NO